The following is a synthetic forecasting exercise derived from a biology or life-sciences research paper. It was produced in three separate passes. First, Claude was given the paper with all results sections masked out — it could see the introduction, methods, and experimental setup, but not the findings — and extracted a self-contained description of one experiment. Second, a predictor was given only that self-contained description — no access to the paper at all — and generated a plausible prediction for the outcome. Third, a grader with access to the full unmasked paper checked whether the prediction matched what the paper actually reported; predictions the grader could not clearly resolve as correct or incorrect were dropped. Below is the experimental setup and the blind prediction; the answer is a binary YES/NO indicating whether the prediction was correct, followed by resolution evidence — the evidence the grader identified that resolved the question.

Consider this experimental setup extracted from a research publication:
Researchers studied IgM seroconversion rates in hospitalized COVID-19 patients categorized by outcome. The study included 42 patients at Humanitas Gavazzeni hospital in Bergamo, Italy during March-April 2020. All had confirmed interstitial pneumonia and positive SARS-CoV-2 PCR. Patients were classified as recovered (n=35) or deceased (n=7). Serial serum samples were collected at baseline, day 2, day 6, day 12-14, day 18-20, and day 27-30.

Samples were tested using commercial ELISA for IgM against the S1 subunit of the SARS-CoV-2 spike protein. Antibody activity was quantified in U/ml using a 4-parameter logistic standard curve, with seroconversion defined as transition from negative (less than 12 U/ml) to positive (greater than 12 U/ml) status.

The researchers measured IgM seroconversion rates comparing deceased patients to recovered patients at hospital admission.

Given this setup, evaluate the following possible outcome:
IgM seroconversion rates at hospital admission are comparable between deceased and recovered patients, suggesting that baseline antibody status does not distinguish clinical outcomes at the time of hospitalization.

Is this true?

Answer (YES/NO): NO